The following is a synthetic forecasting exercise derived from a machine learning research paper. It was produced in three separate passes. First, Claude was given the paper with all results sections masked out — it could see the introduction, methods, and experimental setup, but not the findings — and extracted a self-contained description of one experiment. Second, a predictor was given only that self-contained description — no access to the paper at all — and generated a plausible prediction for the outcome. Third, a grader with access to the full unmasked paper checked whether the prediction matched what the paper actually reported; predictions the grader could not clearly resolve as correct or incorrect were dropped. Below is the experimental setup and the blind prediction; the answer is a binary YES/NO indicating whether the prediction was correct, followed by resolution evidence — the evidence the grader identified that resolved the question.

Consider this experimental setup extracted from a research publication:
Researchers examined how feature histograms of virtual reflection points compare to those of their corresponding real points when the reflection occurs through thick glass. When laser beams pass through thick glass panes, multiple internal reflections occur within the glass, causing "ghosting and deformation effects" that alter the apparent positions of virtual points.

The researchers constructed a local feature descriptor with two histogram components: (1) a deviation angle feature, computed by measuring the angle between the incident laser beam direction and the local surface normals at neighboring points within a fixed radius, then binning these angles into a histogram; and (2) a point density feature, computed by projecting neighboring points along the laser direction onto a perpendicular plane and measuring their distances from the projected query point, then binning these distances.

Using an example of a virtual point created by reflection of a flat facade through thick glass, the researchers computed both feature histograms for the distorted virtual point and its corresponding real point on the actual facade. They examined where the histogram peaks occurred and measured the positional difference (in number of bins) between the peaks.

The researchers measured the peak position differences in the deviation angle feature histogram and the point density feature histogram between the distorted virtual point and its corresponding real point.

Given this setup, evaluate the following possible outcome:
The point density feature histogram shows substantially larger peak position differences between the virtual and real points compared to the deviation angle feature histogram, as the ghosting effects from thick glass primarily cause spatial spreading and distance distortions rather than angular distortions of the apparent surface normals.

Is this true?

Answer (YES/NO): YES